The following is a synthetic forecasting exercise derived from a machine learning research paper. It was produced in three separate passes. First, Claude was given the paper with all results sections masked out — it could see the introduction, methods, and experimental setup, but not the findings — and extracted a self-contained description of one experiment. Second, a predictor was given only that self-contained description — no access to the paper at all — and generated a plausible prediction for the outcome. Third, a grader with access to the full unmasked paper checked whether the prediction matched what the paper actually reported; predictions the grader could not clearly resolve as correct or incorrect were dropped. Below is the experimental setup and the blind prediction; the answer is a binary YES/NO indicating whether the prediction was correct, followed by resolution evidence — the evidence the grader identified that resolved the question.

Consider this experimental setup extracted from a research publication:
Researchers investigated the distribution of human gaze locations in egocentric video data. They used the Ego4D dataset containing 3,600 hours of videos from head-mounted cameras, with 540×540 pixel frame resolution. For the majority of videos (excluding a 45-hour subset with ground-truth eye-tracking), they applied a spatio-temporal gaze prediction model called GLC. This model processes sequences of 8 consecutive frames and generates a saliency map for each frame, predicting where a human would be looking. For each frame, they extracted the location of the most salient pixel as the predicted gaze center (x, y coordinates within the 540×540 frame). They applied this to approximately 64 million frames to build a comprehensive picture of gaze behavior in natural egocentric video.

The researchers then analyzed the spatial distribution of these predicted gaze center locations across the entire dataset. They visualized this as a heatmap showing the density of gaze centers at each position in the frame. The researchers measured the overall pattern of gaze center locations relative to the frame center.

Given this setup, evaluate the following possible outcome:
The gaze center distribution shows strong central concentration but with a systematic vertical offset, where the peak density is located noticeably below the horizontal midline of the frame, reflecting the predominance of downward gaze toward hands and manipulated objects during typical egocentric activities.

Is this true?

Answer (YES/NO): NO